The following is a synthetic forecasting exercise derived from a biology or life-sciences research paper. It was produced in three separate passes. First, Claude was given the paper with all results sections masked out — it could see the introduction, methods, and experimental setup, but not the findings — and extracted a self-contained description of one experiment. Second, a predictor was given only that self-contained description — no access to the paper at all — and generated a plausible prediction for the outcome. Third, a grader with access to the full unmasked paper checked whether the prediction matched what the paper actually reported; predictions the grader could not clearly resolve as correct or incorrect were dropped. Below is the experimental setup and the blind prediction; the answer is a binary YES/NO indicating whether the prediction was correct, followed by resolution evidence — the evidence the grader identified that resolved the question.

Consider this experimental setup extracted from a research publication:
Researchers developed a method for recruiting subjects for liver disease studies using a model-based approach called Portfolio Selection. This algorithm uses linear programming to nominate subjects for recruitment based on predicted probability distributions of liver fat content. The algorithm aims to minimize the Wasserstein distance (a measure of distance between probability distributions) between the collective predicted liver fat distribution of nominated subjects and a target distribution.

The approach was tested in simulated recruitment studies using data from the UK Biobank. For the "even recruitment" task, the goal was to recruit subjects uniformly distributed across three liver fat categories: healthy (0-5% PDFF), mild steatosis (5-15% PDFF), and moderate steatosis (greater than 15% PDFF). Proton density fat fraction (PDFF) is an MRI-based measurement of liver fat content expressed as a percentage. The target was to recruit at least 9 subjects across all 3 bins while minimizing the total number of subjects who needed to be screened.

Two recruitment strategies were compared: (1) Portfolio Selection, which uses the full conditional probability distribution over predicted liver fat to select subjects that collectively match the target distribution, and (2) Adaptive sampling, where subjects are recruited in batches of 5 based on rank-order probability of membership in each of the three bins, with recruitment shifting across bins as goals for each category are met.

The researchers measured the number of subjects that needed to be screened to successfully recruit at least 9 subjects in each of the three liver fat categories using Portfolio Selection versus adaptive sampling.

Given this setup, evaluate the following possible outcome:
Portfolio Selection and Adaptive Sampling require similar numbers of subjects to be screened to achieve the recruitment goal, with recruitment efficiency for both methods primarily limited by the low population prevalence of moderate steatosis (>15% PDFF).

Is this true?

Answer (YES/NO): NO